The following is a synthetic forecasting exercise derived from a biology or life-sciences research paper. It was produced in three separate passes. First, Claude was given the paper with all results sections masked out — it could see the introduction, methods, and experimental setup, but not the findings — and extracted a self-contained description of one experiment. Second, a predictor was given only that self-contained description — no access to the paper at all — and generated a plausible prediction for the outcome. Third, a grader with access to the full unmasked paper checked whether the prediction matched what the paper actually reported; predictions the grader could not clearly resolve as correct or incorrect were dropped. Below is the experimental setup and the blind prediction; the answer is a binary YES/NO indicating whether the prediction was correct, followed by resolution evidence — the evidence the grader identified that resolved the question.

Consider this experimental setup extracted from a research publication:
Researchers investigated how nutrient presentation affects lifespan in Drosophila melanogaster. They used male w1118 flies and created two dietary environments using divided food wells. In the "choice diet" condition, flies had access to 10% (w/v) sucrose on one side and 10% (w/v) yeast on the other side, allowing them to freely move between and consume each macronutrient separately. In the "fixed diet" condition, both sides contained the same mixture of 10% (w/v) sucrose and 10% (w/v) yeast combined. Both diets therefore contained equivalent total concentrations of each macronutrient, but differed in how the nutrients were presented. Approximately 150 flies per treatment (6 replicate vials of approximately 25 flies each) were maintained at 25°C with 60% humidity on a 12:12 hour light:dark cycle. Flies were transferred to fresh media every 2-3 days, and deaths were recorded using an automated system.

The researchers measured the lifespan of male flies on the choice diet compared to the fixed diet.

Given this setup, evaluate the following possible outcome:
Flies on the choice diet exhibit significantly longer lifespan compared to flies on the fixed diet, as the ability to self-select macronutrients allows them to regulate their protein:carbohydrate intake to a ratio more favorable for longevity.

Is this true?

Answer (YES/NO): NO